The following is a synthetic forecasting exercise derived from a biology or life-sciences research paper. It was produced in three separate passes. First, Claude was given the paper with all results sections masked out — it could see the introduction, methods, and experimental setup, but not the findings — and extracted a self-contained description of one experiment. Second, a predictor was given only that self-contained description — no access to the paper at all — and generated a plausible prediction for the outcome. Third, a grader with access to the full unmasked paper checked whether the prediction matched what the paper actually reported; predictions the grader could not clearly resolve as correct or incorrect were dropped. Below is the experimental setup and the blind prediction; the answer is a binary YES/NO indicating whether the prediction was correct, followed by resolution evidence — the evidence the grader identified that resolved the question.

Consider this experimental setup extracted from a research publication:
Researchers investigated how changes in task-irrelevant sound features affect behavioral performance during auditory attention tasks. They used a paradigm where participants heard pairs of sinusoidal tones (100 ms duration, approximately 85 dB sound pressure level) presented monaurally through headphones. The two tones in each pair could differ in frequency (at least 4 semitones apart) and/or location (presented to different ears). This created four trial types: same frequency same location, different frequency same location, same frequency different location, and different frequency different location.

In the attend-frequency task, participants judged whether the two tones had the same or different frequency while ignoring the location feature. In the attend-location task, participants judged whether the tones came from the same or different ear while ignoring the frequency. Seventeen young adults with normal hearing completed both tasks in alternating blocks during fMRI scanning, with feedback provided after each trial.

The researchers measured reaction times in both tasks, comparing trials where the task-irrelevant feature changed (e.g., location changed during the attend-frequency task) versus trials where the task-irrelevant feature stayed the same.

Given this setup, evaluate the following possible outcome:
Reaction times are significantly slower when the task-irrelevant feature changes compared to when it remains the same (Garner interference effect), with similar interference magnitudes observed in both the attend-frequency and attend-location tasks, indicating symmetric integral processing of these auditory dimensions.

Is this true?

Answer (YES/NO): NO